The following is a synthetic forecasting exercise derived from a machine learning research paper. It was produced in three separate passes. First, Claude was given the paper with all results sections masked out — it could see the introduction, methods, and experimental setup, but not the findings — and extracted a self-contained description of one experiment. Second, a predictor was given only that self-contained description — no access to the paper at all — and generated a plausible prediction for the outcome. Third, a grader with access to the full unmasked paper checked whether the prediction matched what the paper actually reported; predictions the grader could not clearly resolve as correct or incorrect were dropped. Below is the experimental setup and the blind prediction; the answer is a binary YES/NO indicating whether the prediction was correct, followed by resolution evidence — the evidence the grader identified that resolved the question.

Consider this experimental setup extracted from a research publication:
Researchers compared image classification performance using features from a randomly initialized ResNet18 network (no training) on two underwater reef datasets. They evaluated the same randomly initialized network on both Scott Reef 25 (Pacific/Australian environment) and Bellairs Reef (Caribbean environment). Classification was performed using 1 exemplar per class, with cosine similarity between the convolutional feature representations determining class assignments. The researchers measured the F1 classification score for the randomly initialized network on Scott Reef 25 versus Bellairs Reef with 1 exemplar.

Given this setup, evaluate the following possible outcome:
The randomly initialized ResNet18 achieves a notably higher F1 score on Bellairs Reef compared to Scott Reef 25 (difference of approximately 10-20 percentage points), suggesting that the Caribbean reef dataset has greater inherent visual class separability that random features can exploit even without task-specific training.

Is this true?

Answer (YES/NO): YES